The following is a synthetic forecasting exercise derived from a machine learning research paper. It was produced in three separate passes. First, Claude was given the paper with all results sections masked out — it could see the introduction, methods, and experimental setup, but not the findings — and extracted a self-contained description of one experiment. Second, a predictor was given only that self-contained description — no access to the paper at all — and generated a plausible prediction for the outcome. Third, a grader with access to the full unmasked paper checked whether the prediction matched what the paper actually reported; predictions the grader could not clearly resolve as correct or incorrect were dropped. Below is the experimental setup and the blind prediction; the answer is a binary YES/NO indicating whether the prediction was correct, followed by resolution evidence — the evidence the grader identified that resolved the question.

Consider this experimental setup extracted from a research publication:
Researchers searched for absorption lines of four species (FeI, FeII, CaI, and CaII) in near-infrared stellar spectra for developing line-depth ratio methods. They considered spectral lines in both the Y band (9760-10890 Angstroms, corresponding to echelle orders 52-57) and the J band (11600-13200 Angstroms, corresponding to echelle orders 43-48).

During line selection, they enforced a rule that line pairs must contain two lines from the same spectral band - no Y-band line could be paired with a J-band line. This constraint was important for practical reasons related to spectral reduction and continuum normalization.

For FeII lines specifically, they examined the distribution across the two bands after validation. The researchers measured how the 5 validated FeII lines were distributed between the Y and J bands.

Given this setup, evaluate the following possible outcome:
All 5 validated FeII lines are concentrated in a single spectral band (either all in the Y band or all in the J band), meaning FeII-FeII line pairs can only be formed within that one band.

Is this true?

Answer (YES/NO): NO